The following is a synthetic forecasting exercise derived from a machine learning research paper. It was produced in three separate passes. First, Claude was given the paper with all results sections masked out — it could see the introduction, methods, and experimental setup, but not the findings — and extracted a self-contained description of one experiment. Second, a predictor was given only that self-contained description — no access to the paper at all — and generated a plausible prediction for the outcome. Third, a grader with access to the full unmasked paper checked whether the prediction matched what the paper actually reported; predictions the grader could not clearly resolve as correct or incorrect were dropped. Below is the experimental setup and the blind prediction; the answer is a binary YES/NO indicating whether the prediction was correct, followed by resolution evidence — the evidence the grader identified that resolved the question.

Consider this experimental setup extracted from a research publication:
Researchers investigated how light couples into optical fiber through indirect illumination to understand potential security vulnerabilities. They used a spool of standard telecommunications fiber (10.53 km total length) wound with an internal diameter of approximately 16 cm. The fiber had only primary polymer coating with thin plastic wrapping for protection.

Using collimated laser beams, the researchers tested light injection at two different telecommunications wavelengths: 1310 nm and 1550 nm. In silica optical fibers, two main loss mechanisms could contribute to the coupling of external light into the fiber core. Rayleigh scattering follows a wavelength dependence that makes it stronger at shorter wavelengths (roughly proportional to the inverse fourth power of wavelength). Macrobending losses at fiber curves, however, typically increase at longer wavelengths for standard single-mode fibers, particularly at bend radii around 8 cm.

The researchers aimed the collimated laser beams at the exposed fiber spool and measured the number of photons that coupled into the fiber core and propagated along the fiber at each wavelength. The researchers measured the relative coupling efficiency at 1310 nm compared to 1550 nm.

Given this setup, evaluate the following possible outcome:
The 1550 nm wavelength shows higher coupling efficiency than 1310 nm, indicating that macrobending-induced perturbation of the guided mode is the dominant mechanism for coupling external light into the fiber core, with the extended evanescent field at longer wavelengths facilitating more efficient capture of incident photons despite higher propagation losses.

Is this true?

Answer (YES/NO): NO